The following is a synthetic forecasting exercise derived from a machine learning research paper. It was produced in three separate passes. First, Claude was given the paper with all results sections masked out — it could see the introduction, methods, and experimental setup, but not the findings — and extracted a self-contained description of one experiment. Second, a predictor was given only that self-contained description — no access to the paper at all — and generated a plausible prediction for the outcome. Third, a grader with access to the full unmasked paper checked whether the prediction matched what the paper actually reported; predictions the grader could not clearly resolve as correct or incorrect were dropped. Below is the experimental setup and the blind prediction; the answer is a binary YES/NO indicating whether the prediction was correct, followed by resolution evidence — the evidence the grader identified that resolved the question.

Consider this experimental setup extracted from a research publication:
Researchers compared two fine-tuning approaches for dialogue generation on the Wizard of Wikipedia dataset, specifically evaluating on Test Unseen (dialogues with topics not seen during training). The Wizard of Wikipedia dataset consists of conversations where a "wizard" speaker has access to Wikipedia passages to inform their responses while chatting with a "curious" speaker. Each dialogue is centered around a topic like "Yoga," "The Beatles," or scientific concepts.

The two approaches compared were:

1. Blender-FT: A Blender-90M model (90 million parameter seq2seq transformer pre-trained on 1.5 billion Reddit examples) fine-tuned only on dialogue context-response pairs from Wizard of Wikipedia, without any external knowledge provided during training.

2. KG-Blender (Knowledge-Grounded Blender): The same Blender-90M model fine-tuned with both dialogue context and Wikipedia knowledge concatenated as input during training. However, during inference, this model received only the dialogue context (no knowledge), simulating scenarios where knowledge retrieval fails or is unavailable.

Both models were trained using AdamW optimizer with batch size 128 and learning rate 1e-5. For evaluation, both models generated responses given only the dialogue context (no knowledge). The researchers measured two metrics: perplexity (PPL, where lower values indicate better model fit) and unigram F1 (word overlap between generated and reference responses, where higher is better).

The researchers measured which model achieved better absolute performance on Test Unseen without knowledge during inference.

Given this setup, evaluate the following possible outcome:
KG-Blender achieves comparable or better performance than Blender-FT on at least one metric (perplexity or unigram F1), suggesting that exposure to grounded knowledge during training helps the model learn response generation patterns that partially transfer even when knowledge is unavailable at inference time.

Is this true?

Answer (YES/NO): YES